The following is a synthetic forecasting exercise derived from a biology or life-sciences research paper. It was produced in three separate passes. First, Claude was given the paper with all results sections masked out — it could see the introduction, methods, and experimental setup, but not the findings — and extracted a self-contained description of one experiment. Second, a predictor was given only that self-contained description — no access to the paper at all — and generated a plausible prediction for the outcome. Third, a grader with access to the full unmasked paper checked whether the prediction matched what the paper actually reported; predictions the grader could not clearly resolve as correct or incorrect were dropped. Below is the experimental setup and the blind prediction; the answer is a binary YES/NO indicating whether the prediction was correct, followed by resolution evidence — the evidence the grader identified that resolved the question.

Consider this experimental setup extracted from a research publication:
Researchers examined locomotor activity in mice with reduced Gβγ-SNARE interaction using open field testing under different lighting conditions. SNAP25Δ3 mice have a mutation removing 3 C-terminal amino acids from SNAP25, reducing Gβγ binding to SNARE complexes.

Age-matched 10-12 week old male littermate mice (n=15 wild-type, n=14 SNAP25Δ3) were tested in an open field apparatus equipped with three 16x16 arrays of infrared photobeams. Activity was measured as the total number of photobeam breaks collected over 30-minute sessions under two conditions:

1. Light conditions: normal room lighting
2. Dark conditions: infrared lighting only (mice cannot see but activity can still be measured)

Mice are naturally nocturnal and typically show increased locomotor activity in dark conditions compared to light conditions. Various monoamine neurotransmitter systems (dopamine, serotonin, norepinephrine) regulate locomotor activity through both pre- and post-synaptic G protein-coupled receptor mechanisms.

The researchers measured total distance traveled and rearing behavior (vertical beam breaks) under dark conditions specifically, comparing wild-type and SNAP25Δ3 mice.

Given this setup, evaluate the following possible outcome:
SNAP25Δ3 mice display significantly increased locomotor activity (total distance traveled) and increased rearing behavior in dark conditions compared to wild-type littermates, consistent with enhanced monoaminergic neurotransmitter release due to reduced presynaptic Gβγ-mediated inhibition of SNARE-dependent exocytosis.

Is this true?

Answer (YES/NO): NO